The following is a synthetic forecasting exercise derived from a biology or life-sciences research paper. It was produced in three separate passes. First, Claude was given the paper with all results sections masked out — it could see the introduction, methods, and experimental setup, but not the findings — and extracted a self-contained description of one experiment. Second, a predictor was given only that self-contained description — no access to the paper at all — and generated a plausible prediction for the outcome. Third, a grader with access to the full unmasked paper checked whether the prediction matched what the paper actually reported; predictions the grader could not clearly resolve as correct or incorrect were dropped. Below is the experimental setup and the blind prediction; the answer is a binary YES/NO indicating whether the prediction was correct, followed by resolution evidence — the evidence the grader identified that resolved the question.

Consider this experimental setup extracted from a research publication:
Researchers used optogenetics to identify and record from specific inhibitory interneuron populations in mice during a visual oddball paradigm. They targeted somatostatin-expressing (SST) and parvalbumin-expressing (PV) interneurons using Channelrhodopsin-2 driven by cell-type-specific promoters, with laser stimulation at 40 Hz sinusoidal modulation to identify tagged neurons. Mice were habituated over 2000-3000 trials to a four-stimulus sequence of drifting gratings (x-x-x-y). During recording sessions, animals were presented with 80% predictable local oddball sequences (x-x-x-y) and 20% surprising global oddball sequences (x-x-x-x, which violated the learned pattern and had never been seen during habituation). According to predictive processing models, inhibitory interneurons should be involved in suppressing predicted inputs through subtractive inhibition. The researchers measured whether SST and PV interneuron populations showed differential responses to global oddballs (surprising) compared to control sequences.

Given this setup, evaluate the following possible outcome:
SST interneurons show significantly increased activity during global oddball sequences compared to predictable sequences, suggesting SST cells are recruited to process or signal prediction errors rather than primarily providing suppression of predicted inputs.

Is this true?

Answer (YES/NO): NO